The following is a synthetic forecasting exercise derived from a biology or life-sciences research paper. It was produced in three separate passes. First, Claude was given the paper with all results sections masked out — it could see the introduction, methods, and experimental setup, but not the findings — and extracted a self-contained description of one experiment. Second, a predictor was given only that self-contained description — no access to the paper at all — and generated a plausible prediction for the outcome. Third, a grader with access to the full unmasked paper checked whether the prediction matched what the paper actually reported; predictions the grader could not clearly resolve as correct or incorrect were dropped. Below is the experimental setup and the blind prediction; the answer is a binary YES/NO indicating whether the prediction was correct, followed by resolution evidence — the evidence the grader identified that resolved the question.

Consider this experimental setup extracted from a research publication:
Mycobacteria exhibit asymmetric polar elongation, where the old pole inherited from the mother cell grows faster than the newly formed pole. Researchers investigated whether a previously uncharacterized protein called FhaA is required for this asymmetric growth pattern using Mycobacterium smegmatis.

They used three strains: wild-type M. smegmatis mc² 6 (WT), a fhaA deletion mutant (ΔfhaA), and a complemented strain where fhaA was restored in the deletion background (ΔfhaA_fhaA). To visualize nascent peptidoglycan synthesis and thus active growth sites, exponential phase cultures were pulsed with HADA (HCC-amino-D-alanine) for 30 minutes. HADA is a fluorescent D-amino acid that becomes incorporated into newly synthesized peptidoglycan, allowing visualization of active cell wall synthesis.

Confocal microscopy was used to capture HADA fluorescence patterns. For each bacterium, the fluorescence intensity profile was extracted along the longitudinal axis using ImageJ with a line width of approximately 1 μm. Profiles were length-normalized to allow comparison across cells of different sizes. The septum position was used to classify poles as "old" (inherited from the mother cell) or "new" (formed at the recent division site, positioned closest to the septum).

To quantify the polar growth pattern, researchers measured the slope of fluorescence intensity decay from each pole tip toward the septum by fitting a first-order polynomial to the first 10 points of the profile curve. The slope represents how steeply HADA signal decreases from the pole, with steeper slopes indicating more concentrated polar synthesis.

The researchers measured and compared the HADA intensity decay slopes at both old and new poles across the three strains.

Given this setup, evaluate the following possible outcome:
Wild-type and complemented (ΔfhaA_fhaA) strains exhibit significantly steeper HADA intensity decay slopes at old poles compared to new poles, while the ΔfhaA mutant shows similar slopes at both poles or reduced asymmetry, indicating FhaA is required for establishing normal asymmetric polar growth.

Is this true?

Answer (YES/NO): NO